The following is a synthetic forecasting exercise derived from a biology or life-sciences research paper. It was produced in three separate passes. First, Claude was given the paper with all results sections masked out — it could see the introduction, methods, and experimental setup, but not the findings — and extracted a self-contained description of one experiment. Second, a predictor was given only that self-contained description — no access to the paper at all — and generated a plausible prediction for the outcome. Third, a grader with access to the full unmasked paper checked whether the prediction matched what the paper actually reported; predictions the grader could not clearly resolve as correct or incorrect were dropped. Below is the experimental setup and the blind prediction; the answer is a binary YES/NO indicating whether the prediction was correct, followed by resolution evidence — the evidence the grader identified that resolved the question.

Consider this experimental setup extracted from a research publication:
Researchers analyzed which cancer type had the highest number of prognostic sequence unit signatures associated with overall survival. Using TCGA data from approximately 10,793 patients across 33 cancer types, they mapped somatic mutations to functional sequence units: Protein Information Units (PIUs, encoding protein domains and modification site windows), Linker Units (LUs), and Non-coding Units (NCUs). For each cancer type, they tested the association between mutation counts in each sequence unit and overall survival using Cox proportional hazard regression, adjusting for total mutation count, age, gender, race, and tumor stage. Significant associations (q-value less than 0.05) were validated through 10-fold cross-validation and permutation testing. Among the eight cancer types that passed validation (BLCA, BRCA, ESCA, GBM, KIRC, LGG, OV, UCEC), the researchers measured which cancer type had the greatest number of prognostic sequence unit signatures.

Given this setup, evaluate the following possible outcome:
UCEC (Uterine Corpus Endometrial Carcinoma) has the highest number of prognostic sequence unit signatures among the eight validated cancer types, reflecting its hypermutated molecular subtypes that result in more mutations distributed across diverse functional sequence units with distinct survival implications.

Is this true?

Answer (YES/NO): YES